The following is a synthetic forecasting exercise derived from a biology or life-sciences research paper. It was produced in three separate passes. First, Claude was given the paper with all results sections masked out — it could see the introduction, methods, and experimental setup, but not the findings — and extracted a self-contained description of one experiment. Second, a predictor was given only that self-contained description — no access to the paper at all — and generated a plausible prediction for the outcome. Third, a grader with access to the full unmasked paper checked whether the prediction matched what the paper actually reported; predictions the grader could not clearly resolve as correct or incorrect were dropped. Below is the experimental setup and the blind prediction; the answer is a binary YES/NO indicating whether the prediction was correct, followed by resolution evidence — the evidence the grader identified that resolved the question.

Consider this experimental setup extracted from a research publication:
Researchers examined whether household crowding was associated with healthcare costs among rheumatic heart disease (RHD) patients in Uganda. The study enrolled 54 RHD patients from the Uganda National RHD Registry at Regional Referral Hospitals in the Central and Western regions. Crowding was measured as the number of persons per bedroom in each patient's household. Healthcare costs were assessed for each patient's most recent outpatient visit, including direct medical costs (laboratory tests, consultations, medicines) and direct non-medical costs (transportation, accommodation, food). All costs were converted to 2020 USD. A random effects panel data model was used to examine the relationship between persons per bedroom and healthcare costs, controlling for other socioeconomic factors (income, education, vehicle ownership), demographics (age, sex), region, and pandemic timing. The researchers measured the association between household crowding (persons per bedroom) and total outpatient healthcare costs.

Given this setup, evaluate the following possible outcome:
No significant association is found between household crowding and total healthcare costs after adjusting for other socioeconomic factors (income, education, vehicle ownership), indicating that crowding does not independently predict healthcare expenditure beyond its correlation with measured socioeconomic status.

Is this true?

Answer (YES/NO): NO